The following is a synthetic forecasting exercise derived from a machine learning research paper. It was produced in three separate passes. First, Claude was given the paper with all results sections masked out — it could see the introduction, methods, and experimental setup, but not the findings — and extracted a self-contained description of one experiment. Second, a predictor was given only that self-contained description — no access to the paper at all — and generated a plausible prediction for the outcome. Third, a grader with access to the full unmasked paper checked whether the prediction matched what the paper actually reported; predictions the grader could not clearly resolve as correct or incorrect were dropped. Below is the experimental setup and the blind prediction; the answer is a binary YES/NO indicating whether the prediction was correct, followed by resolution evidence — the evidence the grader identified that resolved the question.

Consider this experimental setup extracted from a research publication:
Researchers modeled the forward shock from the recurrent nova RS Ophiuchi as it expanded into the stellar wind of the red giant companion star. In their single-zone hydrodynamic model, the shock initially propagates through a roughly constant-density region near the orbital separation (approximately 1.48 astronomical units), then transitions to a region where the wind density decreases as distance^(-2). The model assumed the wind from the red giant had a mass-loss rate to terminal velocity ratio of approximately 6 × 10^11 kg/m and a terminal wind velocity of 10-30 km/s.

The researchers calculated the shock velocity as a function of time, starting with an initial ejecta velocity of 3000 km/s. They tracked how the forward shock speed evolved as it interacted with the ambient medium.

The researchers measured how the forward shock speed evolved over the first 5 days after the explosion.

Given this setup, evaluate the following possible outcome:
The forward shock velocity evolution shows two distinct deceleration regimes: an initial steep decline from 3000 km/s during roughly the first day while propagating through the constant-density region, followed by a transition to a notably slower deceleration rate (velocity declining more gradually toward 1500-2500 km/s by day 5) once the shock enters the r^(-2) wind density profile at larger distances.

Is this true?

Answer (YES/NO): NO